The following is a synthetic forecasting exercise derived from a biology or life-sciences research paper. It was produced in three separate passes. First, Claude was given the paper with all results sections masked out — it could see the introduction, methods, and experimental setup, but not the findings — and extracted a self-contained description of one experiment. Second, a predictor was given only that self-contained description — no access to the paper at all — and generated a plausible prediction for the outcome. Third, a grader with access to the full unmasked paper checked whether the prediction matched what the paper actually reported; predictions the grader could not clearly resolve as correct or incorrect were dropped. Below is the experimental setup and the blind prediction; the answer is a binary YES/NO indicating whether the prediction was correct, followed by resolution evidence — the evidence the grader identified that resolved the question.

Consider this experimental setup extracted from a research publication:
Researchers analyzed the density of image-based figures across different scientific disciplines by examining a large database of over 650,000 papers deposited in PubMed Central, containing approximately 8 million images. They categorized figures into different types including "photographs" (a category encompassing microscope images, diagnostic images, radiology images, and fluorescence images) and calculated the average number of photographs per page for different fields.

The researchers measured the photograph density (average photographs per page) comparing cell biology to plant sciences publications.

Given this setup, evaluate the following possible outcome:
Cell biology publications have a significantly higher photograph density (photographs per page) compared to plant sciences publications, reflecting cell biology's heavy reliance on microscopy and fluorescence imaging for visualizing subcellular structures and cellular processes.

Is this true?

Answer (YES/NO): YES